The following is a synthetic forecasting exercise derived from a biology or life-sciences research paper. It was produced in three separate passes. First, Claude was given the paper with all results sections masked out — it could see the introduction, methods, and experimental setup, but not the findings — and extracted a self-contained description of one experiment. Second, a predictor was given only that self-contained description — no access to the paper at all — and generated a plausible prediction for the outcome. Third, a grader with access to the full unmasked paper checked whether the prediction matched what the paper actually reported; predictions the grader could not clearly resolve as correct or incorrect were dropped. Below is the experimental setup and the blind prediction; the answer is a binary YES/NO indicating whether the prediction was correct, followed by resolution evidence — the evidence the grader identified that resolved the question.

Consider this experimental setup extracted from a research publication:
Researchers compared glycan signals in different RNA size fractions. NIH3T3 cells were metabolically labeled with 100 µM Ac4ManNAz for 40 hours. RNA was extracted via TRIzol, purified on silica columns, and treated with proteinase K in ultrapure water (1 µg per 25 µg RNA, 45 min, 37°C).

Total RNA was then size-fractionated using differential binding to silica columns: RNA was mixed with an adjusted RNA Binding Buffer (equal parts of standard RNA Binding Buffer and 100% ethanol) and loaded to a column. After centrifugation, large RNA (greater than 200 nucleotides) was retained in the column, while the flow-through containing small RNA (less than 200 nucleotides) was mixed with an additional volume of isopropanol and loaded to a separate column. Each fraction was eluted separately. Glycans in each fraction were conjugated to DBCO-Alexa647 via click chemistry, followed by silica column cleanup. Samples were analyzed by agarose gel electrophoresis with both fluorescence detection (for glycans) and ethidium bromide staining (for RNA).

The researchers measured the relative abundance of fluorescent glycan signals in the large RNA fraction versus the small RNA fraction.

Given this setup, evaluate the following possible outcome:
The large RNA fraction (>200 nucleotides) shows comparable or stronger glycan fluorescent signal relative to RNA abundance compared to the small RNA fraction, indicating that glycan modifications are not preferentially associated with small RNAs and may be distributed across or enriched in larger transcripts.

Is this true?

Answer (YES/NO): NO